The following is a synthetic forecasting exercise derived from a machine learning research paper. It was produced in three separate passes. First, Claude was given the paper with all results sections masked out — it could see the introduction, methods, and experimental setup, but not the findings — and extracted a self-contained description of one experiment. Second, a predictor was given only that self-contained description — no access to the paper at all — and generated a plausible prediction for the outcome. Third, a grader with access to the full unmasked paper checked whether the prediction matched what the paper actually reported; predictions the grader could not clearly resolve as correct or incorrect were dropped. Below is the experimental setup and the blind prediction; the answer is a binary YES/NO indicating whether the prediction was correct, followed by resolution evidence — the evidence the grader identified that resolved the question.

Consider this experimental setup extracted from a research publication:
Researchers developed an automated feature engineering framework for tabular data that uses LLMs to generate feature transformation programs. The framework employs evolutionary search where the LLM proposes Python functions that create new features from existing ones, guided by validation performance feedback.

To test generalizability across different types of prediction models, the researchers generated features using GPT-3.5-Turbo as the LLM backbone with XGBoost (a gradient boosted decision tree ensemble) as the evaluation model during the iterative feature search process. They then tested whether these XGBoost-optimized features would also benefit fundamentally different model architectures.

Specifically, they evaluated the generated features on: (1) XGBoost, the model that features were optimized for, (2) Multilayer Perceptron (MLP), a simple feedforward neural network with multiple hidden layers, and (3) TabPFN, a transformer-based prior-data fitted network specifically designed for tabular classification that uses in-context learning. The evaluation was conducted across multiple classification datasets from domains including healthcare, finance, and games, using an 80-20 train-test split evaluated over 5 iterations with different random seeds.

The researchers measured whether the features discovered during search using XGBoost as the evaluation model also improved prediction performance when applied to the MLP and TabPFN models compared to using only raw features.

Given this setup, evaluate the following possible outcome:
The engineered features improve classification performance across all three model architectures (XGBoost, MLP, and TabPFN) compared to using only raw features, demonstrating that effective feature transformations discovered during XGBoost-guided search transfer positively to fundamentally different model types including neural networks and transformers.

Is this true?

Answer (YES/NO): YES